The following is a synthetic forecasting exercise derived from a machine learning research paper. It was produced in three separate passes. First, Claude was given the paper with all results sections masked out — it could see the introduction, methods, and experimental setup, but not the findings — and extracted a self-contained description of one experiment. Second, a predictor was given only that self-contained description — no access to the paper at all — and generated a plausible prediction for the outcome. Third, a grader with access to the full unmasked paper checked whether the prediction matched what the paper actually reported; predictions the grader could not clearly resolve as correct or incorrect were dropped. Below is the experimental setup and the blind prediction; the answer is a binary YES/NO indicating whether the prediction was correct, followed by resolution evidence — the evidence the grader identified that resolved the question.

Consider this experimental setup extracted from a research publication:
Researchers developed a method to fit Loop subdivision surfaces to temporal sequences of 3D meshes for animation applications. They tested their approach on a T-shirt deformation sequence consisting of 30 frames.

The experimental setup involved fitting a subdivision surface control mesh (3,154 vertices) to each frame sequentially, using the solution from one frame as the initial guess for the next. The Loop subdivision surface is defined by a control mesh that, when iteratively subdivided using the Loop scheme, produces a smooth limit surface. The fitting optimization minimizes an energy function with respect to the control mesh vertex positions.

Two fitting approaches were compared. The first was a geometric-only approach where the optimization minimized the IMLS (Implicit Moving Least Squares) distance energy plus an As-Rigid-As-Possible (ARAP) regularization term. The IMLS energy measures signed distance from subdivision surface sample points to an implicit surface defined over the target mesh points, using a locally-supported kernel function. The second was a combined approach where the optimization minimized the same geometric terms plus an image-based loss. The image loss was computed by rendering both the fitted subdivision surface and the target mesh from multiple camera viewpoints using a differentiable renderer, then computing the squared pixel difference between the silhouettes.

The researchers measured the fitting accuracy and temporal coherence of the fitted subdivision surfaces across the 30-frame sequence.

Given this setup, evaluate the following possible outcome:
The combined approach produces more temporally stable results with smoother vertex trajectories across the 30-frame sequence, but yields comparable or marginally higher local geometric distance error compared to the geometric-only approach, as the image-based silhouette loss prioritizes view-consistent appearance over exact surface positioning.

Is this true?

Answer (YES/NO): NO